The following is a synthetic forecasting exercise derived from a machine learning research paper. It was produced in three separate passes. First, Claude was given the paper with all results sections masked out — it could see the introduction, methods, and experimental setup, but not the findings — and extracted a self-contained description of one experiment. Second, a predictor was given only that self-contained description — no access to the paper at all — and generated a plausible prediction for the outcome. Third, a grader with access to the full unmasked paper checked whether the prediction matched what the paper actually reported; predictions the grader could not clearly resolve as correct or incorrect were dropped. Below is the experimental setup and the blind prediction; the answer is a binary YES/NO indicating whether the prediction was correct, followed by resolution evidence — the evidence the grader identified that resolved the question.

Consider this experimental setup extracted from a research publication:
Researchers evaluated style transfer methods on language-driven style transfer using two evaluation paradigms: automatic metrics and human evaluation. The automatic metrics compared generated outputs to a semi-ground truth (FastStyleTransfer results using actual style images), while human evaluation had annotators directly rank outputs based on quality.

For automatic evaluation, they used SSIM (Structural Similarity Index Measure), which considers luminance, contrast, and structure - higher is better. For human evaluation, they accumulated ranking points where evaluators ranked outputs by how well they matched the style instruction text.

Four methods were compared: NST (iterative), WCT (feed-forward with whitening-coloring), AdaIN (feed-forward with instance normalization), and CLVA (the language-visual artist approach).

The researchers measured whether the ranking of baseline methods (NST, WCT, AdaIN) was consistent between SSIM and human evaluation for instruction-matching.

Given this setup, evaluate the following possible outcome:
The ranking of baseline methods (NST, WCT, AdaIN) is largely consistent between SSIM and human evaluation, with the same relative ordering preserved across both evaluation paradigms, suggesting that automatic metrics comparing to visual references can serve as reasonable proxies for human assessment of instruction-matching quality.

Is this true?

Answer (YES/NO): YES